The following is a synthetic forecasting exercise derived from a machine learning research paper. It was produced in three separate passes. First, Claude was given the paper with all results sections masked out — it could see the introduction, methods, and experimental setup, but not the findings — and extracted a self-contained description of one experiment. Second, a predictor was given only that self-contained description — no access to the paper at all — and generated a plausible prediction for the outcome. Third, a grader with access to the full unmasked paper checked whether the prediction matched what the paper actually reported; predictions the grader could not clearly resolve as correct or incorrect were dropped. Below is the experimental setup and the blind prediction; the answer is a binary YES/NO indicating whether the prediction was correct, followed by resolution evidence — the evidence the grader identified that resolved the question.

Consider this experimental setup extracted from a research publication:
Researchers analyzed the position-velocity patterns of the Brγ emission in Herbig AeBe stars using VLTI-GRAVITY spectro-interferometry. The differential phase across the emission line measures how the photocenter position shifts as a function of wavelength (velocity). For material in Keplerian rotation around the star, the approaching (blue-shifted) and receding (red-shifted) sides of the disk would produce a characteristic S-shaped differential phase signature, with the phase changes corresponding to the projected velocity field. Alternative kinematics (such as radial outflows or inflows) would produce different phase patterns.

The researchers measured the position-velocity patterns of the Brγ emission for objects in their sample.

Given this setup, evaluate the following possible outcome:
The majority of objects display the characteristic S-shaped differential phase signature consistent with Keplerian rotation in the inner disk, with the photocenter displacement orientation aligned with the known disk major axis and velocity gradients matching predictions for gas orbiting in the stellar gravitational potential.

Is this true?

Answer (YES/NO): YES